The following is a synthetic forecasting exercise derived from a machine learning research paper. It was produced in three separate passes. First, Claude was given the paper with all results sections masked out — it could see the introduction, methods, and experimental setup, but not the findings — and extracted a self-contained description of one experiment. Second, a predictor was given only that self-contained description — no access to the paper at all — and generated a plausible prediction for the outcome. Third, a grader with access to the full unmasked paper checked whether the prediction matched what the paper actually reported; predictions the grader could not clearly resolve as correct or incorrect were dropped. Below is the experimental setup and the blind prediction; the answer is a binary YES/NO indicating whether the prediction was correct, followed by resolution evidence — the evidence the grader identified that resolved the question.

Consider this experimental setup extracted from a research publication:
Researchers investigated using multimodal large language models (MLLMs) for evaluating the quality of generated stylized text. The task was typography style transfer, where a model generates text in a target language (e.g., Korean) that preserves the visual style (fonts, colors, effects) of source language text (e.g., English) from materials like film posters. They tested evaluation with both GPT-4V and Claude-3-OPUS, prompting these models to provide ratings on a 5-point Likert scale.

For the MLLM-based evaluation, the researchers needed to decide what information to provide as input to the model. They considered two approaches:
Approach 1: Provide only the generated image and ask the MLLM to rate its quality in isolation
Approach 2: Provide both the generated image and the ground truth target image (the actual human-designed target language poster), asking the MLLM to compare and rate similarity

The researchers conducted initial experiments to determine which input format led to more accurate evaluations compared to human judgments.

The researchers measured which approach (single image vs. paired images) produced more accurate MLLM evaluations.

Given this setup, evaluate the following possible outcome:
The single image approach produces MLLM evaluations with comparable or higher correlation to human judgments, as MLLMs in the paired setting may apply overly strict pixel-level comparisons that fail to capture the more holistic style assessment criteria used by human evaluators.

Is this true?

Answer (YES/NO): NO